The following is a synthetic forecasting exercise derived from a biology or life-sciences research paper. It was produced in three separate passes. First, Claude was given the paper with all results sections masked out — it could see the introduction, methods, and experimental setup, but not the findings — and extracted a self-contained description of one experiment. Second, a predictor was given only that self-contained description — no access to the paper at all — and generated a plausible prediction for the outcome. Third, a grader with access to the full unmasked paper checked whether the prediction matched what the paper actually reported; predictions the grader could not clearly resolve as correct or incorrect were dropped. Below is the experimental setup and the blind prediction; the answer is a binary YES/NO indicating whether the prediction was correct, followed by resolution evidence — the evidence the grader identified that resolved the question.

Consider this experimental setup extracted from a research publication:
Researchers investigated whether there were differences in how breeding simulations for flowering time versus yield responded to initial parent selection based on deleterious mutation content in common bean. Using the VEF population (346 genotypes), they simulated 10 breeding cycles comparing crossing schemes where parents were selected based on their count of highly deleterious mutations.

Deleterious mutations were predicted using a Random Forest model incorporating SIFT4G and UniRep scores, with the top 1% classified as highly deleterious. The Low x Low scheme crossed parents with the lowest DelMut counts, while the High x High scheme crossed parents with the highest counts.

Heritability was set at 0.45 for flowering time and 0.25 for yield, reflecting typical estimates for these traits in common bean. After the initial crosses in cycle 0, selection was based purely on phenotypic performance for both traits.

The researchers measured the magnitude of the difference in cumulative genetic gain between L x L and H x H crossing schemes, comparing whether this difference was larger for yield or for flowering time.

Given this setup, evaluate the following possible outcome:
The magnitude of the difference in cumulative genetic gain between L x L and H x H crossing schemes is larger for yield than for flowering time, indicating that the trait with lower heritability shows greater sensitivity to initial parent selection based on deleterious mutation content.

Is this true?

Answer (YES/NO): NO